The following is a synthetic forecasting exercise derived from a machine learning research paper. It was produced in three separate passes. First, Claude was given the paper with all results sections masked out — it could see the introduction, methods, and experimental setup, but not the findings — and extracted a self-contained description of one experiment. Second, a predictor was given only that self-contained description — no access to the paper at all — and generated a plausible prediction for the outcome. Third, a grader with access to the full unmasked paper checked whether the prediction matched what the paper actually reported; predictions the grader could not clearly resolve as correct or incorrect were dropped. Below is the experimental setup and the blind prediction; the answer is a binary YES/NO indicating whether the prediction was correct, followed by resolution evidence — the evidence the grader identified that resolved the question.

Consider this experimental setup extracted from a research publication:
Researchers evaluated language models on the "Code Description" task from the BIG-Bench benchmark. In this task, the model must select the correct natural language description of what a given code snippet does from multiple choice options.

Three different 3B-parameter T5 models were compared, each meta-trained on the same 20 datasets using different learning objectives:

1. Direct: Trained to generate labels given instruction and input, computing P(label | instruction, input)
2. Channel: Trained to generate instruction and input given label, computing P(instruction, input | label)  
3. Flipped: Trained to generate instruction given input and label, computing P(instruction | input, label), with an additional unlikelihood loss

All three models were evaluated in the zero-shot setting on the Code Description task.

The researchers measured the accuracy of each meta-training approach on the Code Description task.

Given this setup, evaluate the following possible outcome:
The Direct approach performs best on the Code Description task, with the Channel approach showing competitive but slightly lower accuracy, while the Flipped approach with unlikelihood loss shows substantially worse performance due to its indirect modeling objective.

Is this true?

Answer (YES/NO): NO